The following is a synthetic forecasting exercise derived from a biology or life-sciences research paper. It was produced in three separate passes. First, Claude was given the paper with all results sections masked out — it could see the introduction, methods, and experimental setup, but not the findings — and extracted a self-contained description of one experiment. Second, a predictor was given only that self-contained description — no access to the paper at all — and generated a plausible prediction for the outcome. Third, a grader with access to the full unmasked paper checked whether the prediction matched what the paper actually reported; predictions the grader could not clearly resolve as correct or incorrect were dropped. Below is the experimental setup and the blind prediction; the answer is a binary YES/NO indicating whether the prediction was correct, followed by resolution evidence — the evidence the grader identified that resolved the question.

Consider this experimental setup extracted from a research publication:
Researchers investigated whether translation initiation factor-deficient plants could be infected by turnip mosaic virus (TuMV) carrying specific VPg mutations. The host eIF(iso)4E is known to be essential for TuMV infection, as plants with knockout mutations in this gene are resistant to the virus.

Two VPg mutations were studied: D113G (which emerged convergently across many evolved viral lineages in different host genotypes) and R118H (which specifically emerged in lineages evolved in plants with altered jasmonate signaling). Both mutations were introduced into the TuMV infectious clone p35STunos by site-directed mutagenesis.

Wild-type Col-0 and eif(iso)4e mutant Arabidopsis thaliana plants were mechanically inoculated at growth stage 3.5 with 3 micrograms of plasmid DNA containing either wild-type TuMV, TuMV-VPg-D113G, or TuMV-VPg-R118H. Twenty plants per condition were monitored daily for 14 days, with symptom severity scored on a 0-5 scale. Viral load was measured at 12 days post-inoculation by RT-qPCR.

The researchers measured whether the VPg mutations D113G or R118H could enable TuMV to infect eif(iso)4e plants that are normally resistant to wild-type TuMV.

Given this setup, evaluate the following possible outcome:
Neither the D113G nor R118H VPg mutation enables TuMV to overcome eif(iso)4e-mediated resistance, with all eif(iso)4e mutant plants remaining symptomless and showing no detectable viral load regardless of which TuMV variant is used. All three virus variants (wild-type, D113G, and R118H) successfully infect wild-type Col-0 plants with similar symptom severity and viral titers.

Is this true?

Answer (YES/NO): NO